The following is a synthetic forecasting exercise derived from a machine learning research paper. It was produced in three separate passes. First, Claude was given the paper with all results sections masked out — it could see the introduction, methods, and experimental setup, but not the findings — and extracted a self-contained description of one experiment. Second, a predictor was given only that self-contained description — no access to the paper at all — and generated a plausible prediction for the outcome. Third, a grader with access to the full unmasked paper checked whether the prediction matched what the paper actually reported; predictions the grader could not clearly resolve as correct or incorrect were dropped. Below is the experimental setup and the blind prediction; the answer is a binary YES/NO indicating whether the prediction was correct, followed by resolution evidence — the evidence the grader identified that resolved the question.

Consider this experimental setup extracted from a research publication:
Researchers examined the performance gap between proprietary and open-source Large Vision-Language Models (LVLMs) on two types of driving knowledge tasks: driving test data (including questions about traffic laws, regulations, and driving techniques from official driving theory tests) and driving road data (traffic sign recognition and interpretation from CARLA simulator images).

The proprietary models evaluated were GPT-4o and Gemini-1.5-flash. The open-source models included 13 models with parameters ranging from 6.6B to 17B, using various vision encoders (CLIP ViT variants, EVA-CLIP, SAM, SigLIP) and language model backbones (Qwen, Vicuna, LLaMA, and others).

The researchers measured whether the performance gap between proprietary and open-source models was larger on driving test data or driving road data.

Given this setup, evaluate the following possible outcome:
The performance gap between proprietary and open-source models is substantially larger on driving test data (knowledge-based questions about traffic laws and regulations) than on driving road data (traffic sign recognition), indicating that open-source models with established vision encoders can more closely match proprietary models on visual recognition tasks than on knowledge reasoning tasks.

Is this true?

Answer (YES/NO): YES